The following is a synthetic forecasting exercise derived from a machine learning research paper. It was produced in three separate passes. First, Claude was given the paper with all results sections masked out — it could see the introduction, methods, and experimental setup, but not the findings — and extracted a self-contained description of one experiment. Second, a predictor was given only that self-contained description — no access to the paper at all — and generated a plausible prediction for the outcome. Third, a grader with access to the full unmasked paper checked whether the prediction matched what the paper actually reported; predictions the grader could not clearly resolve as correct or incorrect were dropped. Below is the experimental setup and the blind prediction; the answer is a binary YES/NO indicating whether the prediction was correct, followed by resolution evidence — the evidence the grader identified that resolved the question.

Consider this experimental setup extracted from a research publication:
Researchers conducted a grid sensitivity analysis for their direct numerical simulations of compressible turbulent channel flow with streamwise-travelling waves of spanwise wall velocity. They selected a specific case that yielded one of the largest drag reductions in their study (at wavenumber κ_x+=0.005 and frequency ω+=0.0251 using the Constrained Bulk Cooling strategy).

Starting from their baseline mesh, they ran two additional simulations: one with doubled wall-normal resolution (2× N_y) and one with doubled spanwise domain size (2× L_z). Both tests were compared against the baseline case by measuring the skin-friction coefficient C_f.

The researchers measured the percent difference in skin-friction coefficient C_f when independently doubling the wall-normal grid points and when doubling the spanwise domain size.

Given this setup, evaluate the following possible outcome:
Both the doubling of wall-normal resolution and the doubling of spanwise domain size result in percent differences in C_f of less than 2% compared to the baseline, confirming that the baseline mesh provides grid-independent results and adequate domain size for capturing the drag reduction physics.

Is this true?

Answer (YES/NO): YES